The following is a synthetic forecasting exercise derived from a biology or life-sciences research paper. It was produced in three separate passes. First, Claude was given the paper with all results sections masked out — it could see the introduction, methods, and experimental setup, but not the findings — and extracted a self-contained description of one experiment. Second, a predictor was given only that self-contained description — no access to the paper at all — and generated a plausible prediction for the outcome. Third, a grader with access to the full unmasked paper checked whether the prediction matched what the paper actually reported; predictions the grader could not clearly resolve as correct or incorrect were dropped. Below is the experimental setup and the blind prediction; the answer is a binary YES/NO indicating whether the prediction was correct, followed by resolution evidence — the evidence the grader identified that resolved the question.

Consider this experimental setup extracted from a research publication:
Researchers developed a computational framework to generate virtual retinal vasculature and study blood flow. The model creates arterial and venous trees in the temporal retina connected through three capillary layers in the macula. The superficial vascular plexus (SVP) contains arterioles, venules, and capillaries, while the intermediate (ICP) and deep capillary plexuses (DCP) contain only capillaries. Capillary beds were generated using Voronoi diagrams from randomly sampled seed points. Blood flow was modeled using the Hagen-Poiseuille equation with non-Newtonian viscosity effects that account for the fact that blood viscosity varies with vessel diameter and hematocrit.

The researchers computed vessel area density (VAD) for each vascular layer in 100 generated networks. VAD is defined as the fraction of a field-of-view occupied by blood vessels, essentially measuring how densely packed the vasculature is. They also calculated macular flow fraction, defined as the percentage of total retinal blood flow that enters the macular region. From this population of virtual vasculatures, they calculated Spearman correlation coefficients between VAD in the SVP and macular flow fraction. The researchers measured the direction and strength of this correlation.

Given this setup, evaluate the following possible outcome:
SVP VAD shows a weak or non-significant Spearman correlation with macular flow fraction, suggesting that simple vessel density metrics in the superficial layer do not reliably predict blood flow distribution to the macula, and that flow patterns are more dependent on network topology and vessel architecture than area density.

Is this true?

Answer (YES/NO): YES